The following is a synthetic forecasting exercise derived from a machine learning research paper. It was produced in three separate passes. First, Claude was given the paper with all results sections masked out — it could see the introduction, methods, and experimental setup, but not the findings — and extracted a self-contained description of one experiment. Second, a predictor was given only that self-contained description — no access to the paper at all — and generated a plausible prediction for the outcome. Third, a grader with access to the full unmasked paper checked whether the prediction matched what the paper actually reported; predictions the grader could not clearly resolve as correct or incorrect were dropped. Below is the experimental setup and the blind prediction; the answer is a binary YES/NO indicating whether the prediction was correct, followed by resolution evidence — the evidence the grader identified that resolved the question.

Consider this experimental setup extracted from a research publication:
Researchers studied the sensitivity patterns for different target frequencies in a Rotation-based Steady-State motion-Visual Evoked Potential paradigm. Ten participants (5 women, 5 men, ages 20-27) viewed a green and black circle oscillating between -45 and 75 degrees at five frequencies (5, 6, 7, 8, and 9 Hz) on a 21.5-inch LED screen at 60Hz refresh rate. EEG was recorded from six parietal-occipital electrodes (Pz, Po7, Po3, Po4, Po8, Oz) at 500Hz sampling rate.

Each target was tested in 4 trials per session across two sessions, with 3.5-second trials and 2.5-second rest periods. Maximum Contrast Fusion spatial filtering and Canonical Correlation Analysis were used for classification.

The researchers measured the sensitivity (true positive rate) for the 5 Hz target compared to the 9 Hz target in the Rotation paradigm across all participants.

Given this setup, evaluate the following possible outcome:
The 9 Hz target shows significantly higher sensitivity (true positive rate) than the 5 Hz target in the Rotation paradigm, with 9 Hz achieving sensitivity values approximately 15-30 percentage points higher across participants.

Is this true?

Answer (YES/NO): YES